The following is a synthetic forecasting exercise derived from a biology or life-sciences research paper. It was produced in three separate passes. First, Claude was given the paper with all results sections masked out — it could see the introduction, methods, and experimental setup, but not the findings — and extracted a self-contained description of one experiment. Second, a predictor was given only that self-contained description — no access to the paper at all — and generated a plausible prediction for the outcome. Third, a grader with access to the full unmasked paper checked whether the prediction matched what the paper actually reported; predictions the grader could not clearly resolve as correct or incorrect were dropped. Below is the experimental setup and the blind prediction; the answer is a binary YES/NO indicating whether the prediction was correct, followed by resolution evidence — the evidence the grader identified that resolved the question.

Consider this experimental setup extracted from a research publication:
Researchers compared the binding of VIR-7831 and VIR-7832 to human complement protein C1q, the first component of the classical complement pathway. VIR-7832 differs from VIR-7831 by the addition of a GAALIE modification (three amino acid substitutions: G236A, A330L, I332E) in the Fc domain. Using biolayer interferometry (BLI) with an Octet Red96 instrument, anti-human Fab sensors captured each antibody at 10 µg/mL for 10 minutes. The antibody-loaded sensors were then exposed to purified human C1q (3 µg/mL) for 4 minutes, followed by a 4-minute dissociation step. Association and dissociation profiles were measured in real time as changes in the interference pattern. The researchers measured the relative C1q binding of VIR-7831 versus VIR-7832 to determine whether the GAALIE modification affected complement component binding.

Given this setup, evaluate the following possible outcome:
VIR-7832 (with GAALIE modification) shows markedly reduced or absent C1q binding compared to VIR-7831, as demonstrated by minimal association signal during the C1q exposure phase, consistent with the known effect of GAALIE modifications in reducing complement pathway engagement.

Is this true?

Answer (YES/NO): YES